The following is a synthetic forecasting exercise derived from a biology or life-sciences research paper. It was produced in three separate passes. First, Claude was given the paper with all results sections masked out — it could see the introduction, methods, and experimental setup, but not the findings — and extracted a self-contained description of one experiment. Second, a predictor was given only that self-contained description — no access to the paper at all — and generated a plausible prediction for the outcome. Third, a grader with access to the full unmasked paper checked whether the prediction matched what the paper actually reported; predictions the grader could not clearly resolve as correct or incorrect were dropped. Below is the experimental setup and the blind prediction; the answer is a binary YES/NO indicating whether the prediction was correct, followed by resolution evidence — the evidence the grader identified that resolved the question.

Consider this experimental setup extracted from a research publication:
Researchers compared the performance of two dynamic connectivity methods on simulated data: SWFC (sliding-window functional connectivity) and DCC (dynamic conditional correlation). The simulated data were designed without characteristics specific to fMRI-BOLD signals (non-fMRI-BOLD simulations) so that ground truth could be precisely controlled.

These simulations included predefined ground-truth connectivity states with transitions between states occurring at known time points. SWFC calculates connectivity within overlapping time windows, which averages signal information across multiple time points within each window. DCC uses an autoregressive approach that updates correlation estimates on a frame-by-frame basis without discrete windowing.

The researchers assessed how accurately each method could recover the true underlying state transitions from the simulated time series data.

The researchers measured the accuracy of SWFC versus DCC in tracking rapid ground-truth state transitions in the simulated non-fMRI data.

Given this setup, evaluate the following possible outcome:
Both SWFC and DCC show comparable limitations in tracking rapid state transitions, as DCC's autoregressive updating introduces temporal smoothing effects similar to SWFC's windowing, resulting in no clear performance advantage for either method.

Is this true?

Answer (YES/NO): NO